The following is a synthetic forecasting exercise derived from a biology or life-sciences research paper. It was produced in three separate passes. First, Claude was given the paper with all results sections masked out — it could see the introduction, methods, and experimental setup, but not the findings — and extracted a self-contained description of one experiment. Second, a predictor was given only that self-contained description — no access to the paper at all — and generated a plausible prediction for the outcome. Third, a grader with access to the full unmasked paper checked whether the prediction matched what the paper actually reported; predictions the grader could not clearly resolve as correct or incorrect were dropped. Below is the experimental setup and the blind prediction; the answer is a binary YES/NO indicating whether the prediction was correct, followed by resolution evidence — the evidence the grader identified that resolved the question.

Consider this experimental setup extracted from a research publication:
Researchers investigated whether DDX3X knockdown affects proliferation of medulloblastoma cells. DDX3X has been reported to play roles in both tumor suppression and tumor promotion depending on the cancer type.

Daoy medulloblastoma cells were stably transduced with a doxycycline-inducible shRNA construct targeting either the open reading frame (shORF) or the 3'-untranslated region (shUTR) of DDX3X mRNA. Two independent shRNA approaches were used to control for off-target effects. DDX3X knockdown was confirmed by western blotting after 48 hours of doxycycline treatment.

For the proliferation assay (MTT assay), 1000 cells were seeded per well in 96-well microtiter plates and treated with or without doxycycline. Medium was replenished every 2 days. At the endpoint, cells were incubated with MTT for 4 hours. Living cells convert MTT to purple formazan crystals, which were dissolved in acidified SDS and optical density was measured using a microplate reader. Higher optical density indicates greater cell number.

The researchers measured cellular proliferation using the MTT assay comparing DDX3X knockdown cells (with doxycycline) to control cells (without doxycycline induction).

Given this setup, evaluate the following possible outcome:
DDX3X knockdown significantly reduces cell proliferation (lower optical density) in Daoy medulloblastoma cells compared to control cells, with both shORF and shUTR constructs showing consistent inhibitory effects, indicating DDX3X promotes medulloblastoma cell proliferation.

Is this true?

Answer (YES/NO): YES